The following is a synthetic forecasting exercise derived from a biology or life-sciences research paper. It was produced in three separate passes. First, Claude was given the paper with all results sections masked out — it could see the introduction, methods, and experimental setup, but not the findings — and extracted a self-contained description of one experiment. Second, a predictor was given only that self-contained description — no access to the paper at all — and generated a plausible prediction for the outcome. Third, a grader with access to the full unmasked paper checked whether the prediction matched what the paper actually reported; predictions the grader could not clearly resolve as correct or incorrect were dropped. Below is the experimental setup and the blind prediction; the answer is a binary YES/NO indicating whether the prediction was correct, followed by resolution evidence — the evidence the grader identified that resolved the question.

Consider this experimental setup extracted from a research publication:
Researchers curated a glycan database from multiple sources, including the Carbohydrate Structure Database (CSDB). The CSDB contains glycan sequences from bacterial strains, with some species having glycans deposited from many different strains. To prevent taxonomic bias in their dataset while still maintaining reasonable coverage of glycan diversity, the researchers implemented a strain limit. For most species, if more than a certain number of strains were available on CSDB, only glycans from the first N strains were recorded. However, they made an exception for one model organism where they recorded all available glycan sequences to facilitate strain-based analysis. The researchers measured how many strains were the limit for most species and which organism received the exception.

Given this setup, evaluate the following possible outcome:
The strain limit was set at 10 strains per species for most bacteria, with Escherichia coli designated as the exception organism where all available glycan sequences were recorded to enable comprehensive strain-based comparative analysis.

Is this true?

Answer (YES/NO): NO